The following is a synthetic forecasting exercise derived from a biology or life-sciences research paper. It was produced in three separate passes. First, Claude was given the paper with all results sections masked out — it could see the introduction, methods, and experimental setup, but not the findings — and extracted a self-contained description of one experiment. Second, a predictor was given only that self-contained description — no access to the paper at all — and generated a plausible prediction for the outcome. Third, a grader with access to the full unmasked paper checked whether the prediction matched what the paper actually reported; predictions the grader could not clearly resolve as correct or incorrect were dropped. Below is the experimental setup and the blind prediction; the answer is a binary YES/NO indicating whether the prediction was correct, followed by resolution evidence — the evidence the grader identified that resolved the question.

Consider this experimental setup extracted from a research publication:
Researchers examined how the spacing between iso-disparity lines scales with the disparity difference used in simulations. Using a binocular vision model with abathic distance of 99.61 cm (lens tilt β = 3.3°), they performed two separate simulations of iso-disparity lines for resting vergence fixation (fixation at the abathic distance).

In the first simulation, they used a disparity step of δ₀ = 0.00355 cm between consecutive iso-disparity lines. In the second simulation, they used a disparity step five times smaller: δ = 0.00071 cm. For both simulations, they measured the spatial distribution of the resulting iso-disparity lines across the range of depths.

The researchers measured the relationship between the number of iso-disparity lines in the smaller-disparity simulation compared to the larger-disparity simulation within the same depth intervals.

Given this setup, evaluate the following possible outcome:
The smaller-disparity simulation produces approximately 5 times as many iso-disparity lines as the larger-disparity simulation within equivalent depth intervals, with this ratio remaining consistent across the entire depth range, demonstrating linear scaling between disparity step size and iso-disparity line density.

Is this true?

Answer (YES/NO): YES